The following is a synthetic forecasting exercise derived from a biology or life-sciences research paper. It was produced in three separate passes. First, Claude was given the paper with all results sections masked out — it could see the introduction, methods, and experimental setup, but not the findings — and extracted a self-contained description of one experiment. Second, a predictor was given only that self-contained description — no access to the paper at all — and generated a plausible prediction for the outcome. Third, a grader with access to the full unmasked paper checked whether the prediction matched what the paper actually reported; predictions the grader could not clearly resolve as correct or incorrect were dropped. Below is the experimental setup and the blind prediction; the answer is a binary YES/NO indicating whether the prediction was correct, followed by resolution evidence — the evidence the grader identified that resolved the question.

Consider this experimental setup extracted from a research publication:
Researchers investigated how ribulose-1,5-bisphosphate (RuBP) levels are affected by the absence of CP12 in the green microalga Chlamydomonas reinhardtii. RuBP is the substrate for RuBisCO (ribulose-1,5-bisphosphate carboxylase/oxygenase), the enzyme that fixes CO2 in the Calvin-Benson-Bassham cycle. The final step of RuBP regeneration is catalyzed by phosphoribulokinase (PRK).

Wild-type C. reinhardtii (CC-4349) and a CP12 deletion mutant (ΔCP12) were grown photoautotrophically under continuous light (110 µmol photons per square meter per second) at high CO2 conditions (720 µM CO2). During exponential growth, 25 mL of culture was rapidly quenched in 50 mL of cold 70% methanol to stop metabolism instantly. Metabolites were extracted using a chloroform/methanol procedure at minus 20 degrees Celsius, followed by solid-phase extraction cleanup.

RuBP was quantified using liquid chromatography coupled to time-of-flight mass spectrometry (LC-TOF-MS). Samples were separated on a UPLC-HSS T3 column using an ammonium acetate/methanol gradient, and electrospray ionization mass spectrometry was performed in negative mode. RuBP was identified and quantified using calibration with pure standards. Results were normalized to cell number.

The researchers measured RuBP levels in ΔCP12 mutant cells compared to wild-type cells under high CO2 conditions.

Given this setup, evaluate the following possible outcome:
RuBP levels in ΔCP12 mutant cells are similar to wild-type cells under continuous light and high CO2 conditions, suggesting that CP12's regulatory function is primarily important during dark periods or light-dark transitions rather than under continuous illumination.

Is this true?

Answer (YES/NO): NO